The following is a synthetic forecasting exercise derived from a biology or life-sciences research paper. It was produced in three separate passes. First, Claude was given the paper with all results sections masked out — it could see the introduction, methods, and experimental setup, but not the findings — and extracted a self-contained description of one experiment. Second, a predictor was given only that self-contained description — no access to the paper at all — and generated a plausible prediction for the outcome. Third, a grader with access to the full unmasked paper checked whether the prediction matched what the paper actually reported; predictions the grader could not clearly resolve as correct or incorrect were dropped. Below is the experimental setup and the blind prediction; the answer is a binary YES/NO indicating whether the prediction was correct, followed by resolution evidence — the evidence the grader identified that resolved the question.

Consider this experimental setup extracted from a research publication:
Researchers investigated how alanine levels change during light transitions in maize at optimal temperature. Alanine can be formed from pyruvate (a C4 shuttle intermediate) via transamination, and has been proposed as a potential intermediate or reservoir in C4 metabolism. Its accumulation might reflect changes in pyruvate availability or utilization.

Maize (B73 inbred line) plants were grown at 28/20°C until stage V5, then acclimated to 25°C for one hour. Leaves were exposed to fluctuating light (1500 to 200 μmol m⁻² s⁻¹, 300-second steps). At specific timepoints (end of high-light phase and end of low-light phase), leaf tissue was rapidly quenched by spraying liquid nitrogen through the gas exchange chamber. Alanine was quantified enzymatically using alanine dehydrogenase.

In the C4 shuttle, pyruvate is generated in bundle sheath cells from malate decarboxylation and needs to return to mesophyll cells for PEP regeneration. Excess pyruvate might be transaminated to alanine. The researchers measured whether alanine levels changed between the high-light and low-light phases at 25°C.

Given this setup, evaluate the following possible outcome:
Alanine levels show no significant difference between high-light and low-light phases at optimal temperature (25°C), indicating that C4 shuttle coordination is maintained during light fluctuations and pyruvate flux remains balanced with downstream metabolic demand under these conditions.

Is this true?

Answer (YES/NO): YES